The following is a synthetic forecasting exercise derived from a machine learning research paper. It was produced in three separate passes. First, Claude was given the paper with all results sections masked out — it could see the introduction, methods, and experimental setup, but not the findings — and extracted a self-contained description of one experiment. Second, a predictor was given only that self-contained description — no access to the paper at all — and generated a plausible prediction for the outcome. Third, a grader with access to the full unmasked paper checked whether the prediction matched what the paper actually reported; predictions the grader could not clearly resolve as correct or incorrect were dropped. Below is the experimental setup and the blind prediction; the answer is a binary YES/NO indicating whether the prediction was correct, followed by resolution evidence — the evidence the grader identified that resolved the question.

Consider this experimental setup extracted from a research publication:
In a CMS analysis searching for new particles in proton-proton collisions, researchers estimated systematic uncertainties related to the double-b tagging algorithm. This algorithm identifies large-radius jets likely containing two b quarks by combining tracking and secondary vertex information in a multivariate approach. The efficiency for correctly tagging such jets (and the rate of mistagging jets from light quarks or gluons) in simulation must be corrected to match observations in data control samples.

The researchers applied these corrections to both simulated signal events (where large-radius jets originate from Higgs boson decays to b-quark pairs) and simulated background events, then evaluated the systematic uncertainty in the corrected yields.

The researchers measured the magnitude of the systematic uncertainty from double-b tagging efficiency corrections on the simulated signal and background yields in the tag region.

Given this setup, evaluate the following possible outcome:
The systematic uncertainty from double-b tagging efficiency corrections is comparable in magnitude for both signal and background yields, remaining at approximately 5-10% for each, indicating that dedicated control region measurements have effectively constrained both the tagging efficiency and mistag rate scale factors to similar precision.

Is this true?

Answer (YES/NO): YES